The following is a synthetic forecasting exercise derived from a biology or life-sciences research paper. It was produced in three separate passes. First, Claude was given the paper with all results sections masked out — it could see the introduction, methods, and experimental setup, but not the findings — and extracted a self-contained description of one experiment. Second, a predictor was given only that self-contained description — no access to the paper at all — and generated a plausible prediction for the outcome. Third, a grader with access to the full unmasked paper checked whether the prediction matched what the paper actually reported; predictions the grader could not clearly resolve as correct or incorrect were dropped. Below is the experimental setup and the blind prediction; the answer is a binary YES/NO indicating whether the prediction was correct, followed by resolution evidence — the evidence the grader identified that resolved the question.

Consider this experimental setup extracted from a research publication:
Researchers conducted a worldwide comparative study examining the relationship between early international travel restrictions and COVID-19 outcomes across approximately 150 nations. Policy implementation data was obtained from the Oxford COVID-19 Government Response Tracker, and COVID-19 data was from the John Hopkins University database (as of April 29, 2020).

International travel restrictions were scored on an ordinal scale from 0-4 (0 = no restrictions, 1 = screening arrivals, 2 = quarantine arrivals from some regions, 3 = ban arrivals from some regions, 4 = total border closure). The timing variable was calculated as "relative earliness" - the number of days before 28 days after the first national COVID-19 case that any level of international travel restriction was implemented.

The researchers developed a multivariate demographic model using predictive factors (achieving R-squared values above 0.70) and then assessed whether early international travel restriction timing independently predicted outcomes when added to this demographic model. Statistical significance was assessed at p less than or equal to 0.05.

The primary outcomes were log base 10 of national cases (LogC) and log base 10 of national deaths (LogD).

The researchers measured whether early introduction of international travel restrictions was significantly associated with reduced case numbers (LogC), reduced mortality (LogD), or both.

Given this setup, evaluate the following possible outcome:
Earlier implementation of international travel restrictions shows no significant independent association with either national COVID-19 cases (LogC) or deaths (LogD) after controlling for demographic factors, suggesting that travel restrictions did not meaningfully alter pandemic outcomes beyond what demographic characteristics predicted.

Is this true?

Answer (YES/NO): NO